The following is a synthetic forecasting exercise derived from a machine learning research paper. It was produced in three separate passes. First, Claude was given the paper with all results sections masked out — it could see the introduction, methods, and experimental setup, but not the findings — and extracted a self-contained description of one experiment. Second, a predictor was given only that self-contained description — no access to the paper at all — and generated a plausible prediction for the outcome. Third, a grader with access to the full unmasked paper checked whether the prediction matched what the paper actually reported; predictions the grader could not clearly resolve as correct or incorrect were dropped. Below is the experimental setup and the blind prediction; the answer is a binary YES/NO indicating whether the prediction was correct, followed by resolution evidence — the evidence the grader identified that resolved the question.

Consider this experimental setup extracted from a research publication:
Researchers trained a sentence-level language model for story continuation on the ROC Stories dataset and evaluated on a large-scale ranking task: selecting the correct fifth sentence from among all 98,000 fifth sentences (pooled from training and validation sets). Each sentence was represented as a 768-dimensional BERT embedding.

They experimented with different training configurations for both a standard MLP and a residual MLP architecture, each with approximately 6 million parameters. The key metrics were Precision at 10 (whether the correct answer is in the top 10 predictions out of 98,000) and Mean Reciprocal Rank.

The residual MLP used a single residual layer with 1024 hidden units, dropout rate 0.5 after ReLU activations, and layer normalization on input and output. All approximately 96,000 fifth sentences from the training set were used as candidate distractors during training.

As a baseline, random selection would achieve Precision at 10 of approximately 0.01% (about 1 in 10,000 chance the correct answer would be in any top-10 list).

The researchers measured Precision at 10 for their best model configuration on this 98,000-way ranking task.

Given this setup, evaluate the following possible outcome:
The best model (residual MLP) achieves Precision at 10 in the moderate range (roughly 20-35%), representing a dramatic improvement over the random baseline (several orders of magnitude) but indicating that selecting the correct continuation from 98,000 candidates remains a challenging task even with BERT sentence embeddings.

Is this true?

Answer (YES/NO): NO